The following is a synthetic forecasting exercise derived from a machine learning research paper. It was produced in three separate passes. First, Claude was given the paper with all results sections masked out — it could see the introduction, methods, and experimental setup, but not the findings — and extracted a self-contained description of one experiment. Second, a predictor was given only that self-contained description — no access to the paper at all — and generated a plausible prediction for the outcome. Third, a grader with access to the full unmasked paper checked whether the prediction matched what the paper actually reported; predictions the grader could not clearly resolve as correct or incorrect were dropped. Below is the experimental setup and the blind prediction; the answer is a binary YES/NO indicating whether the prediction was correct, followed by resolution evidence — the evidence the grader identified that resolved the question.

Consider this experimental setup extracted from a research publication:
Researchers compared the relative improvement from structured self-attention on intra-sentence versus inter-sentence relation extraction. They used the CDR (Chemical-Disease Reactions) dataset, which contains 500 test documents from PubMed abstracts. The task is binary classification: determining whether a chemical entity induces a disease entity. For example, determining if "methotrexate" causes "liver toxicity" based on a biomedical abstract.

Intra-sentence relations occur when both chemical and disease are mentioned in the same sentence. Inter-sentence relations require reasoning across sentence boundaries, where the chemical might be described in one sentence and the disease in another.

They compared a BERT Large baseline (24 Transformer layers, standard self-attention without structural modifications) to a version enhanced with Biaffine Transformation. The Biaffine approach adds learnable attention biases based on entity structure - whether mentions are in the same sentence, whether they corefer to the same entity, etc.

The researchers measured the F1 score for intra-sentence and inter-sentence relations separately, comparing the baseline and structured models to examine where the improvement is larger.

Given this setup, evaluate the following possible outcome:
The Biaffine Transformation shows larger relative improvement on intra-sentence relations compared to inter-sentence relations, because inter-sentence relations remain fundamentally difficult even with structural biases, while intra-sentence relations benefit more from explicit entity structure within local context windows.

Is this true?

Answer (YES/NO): NO